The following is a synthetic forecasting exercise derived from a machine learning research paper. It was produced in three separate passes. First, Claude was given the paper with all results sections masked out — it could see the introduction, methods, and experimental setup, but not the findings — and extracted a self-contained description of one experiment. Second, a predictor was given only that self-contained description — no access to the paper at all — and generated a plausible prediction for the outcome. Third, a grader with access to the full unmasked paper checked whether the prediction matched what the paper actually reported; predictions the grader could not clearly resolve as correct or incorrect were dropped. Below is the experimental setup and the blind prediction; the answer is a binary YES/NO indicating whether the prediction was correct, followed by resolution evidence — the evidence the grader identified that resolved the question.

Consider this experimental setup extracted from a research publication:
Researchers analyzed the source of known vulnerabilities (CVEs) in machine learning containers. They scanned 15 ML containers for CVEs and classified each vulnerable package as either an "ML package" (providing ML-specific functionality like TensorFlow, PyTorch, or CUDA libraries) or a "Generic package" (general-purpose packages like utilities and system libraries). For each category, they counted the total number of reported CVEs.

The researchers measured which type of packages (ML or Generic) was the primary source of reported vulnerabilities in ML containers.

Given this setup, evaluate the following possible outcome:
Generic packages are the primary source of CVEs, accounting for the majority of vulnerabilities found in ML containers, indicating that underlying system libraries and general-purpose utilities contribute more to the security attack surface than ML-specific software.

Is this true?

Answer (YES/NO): YES